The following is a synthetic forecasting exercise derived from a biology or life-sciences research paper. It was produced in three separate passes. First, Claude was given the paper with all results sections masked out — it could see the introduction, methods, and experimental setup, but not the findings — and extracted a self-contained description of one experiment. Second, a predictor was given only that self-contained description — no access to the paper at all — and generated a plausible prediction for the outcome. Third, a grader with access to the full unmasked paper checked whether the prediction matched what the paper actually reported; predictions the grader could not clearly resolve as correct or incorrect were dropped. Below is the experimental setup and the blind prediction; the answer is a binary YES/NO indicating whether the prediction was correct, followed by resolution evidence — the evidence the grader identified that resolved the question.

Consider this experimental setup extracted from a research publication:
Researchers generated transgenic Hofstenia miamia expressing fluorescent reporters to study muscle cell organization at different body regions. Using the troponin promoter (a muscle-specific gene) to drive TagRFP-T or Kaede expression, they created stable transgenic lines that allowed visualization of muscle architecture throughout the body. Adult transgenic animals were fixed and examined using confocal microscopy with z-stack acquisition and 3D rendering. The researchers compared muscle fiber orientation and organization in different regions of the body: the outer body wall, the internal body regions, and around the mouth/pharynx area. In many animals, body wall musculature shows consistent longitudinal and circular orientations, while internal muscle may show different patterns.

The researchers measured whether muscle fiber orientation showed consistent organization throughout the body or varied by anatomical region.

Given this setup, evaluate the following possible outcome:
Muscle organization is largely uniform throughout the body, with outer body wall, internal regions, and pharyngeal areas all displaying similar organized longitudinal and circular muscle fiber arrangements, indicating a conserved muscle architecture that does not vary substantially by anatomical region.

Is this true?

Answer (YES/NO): NO